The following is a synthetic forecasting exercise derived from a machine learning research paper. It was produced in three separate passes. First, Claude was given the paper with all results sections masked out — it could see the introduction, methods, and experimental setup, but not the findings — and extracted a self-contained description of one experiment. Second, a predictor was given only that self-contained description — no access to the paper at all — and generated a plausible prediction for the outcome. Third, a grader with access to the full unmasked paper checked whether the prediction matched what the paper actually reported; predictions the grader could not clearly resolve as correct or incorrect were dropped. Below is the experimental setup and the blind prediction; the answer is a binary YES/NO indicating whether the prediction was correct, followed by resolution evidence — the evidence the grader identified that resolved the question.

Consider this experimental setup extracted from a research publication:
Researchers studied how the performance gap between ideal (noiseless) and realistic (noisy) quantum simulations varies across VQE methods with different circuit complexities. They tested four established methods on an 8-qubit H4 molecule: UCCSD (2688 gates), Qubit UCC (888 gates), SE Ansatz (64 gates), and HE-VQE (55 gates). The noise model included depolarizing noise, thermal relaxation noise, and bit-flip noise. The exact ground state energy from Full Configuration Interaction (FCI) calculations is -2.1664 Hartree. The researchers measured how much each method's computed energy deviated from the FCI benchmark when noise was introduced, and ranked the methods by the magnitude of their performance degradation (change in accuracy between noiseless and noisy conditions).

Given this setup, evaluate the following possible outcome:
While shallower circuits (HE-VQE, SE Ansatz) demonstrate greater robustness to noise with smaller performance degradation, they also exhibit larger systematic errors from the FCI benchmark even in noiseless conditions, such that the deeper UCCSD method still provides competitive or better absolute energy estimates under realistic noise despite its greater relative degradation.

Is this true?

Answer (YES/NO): NO